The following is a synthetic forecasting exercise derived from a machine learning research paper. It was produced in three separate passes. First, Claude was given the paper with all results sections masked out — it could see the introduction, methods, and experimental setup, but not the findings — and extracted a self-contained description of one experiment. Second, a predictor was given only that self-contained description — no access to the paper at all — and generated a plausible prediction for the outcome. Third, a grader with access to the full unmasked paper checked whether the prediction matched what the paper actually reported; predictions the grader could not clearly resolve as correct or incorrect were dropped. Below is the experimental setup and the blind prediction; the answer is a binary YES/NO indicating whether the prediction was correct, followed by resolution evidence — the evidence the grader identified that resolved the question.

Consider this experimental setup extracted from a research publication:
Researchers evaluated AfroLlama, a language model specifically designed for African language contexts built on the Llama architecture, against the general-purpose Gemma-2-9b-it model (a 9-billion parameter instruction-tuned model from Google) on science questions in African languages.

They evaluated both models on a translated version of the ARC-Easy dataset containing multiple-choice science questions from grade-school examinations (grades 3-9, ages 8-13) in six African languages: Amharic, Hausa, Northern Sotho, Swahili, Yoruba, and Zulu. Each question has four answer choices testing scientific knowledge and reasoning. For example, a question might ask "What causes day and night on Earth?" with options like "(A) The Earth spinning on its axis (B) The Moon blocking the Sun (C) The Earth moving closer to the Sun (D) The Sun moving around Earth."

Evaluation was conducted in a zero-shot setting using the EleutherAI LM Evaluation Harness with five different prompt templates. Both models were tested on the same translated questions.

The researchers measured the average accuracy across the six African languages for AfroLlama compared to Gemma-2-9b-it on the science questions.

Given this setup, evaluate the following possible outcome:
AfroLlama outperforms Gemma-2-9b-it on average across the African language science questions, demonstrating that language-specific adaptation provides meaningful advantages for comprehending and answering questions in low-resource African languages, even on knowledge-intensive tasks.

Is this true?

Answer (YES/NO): NO